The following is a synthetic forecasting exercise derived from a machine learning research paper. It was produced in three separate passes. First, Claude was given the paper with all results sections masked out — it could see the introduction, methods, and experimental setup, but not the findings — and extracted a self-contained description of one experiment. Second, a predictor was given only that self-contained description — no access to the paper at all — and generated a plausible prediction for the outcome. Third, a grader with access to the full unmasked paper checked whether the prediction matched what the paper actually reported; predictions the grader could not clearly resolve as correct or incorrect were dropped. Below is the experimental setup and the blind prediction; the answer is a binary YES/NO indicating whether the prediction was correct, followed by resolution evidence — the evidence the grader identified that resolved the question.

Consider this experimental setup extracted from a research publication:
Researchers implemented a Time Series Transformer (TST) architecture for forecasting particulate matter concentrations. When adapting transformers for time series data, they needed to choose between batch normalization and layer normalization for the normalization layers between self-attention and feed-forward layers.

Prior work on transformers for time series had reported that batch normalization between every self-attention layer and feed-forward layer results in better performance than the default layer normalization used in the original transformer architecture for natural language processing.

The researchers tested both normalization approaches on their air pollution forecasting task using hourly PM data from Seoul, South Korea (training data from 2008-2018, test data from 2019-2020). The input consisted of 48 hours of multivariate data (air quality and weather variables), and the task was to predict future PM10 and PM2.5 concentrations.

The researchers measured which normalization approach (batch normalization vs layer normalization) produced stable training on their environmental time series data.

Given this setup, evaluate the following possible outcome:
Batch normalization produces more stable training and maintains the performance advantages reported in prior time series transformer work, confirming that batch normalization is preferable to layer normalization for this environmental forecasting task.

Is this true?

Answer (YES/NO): NO